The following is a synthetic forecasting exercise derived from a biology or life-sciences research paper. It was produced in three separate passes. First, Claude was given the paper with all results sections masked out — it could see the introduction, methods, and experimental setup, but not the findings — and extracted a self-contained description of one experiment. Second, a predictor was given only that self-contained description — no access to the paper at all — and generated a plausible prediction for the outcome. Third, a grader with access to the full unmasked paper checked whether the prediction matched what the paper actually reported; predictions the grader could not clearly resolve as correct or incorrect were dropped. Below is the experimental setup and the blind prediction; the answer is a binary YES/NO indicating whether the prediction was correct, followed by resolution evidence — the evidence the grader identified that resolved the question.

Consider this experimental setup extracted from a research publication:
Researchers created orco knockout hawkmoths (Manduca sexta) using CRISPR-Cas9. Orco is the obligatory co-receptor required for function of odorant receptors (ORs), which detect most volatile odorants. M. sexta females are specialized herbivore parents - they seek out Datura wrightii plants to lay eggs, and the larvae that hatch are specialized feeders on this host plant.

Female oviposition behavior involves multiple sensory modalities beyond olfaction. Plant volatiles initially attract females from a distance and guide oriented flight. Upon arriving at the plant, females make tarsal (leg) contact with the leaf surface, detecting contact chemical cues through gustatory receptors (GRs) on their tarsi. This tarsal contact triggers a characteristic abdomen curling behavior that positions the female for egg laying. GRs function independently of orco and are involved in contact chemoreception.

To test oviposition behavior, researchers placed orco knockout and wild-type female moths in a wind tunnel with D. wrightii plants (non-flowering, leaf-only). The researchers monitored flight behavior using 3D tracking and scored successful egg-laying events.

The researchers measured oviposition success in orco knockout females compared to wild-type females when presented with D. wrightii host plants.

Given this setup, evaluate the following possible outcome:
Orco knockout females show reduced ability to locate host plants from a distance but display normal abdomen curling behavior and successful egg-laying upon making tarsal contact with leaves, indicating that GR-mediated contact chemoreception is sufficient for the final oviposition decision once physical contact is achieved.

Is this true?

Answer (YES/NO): NO